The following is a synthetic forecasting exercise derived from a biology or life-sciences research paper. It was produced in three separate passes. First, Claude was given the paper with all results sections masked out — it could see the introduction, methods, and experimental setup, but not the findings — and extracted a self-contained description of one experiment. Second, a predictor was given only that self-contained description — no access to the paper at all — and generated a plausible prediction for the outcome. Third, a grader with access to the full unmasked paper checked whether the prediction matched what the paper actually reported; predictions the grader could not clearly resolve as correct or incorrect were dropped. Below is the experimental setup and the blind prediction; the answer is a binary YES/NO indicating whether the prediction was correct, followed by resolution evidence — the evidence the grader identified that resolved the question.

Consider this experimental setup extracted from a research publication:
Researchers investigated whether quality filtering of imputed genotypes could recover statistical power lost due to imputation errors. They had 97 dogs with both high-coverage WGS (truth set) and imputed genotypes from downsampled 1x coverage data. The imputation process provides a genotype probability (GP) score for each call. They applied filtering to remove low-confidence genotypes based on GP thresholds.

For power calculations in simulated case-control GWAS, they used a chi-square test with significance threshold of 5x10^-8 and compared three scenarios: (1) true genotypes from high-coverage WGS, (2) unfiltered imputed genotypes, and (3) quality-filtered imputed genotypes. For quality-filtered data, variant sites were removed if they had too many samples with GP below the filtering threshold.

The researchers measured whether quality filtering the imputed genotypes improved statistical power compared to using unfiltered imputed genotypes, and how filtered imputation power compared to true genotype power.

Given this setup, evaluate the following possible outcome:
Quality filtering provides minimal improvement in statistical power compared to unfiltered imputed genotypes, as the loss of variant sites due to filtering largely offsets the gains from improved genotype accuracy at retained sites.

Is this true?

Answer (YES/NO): NO